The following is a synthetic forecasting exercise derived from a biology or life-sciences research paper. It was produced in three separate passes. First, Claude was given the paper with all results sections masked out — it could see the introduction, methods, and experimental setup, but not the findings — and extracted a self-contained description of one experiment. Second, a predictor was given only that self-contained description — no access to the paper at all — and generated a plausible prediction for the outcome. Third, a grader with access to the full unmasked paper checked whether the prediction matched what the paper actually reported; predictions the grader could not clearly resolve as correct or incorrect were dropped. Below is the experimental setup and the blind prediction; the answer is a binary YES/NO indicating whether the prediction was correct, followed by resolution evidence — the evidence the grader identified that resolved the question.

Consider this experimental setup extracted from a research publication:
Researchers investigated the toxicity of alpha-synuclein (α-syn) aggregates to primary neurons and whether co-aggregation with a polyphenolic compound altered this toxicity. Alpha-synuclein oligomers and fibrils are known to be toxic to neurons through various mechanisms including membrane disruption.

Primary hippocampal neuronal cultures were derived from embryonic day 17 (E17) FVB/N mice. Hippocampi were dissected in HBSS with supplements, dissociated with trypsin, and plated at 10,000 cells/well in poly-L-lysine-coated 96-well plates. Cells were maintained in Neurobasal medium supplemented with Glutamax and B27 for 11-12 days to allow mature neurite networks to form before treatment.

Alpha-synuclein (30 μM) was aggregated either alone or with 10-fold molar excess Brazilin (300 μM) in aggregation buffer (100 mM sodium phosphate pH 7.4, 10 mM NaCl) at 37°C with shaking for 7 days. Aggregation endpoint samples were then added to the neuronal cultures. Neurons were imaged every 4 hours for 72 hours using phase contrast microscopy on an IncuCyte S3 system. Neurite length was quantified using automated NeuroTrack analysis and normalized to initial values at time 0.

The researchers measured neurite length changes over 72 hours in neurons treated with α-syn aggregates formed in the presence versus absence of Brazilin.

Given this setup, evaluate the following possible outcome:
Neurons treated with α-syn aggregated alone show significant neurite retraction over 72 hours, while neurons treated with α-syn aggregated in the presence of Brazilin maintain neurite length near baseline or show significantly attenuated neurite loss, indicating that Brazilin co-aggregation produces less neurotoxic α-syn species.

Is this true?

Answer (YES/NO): YES